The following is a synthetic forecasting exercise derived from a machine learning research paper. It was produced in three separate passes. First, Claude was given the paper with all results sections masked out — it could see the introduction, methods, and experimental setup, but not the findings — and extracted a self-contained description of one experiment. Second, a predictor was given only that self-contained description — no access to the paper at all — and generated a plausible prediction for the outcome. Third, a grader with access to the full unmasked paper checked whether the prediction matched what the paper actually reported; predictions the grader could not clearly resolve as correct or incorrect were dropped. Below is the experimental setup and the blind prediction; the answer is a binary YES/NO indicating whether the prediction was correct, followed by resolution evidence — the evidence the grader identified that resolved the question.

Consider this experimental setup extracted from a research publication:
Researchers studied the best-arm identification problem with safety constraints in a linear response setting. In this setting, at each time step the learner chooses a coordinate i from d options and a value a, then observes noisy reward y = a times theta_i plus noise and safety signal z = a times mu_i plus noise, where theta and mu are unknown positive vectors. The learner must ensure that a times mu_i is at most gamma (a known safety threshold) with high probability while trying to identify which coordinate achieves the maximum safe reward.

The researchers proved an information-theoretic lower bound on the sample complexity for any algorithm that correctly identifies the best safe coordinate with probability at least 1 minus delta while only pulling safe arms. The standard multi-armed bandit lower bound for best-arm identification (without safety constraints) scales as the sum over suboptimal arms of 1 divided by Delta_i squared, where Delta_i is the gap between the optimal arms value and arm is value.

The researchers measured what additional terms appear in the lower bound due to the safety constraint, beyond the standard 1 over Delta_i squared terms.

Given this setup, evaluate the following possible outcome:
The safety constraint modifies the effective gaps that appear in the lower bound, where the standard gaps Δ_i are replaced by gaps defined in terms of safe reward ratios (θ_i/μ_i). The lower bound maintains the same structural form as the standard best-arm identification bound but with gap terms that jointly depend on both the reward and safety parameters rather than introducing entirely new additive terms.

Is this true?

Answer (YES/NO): NO